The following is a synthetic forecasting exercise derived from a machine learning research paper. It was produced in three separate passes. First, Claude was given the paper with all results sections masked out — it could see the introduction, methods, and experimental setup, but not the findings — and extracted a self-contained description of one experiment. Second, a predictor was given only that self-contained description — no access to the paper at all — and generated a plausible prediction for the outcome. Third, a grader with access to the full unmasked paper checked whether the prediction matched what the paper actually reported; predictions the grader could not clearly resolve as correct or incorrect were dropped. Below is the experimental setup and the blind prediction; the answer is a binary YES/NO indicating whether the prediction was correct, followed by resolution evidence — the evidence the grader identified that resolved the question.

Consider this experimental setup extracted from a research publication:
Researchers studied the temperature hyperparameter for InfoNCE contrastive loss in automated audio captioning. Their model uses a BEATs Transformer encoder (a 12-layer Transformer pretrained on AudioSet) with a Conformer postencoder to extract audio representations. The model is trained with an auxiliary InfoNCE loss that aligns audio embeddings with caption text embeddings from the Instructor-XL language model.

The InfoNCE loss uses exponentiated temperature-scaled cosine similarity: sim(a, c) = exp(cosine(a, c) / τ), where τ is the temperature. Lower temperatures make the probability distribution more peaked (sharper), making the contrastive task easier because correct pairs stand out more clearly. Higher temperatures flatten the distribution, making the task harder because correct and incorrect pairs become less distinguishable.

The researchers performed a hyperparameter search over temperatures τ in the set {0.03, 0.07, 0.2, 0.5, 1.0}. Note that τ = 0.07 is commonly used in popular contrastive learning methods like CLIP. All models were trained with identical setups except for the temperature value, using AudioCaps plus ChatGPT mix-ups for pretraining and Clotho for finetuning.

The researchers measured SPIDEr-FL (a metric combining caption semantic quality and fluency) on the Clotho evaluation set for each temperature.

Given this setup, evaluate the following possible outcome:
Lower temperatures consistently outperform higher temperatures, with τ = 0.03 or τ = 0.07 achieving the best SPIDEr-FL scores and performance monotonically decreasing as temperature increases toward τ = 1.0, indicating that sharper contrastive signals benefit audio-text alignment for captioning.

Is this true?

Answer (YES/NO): NO